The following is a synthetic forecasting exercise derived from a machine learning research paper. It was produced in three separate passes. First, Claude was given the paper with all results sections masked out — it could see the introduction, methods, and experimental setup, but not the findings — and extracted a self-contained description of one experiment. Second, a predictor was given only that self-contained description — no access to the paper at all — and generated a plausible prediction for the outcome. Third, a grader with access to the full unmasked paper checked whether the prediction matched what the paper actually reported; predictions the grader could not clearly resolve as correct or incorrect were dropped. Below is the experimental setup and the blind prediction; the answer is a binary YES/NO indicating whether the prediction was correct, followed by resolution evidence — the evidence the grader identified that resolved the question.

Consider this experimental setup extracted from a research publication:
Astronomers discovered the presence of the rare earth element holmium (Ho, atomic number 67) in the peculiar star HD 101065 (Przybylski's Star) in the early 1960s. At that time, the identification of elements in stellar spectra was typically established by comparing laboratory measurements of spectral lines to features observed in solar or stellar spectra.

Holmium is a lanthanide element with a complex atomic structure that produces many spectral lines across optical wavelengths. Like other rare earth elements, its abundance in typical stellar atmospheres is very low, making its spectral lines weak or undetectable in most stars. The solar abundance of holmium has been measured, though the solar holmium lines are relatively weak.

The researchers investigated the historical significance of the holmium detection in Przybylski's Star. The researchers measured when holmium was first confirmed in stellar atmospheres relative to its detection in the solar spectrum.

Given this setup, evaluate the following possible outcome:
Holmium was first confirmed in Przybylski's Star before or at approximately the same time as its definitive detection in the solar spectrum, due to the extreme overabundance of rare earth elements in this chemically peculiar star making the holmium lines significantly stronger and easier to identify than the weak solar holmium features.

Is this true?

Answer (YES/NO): YES